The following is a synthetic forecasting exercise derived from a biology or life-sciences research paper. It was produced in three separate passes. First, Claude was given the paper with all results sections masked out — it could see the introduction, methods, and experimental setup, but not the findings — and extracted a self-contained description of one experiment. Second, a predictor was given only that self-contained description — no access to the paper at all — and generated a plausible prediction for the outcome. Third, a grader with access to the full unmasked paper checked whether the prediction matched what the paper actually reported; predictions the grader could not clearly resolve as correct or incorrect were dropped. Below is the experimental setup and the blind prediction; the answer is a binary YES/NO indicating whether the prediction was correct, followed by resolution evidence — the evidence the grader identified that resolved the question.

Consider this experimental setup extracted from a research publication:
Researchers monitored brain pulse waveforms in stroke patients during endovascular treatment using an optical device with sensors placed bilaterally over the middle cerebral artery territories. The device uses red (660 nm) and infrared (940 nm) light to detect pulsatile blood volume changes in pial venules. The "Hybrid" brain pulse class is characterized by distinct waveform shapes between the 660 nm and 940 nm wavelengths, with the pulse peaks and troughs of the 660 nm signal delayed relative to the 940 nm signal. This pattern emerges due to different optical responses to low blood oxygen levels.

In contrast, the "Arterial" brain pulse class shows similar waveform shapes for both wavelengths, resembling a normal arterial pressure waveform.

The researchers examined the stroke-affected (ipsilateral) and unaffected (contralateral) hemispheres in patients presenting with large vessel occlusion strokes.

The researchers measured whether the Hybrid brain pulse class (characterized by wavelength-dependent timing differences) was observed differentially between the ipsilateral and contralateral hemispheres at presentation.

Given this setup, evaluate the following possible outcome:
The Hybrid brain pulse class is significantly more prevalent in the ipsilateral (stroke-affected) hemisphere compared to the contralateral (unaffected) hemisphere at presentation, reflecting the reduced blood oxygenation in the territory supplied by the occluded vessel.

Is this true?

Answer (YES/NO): NO